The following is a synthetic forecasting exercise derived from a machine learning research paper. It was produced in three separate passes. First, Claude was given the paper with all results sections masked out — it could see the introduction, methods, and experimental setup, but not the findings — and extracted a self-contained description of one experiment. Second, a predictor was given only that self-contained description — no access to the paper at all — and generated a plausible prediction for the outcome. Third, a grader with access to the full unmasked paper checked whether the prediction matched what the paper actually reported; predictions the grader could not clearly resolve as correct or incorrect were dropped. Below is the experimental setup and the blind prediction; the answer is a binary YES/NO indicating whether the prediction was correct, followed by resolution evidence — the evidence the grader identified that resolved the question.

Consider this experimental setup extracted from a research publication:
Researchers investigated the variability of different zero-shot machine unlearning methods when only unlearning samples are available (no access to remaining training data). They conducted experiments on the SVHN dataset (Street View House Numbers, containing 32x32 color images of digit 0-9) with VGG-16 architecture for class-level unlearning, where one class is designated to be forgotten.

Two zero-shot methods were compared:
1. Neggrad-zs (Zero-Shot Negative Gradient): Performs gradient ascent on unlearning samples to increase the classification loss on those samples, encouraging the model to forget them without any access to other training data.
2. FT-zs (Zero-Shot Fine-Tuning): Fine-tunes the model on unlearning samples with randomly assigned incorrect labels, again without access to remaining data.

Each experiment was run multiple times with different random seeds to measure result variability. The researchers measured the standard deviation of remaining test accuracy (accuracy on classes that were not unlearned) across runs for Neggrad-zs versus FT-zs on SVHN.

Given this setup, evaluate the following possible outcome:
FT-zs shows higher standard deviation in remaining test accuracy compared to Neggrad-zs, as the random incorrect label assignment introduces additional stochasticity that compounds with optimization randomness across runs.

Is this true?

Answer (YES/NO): NO